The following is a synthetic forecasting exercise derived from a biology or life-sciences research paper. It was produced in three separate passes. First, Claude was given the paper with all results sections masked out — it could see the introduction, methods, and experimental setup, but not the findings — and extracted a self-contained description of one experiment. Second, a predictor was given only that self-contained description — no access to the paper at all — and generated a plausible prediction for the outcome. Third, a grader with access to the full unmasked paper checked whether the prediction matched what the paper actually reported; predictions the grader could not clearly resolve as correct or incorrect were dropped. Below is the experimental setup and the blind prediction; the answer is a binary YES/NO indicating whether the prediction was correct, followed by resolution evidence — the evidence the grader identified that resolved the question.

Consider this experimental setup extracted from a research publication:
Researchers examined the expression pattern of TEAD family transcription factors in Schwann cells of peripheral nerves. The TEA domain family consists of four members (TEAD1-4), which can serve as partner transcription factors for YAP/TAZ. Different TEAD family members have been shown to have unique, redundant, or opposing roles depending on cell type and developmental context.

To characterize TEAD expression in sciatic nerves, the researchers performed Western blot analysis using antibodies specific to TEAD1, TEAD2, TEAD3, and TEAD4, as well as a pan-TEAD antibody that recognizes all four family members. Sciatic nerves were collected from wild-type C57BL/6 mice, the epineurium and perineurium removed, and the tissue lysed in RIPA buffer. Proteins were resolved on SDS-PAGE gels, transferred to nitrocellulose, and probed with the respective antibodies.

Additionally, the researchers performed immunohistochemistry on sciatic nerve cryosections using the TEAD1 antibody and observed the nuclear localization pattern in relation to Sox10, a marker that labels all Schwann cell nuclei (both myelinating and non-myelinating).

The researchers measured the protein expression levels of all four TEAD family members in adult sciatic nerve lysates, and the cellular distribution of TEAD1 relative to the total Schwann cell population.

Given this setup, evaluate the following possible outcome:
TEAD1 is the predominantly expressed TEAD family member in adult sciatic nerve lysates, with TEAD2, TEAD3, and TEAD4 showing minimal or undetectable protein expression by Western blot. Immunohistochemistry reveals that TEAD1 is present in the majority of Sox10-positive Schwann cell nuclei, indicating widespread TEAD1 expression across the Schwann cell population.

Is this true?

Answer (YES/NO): NO